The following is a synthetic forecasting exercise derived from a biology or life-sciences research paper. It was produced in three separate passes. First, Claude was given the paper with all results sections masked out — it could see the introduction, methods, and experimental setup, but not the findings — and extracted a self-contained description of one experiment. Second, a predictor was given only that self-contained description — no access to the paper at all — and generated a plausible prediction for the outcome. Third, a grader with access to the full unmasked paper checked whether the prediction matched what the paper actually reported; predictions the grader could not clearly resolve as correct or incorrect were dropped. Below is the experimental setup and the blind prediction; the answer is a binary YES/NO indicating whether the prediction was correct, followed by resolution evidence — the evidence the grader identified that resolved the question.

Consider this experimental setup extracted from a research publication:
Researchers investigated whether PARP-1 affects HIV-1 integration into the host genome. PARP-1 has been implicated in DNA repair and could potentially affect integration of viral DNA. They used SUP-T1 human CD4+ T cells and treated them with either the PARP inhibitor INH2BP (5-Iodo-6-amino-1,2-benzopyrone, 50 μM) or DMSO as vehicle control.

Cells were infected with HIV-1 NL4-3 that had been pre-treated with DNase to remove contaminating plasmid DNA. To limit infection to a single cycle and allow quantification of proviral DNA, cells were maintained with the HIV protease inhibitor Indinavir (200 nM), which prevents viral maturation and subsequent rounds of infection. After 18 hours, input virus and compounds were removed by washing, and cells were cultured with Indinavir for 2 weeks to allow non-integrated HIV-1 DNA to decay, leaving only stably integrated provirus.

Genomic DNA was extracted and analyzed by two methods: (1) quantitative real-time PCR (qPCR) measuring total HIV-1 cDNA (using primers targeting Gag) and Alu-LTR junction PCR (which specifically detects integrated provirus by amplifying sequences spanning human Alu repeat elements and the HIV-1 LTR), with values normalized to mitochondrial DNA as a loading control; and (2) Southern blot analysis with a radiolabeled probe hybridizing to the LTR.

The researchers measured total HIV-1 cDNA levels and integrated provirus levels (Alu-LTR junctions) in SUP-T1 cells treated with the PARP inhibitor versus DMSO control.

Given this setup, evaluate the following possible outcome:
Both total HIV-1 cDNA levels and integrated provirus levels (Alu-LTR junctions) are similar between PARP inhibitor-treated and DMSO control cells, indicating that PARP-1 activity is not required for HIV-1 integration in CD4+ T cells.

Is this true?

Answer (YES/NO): YES